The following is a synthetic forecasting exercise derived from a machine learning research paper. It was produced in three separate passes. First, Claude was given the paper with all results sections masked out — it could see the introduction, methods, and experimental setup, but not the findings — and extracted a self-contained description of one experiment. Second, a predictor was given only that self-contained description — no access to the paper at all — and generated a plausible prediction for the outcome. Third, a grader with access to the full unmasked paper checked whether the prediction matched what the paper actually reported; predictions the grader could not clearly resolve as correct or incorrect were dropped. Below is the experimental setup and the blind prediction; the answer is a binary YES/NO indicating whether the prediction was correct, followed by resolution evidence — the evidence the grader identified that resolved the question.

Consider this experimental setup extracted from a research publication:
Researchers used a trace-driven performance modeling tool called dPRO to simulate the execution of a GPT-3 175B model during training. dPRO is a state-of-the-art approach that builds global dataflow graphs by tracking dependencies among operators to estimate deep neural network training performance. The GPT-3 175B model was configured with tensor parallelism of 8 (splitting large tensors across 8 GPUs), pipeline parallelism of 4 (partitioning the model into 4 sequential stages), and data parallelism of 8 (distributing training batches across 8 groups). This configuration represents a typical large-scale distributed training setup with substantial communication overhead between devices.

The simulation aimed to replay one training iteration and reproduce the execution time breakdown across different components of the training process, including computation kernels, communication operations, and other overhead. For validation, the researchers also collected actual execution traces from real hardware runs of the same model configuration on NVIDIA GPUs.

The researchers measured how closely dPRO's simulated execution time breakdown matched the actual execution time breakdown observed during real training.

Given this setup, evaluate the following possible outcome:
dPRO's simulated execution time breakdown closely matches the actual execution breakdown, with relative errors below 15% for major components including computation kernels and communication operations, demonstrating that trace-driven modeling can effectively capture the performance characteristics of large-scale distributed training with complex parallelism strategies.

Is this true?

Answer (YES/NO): NO